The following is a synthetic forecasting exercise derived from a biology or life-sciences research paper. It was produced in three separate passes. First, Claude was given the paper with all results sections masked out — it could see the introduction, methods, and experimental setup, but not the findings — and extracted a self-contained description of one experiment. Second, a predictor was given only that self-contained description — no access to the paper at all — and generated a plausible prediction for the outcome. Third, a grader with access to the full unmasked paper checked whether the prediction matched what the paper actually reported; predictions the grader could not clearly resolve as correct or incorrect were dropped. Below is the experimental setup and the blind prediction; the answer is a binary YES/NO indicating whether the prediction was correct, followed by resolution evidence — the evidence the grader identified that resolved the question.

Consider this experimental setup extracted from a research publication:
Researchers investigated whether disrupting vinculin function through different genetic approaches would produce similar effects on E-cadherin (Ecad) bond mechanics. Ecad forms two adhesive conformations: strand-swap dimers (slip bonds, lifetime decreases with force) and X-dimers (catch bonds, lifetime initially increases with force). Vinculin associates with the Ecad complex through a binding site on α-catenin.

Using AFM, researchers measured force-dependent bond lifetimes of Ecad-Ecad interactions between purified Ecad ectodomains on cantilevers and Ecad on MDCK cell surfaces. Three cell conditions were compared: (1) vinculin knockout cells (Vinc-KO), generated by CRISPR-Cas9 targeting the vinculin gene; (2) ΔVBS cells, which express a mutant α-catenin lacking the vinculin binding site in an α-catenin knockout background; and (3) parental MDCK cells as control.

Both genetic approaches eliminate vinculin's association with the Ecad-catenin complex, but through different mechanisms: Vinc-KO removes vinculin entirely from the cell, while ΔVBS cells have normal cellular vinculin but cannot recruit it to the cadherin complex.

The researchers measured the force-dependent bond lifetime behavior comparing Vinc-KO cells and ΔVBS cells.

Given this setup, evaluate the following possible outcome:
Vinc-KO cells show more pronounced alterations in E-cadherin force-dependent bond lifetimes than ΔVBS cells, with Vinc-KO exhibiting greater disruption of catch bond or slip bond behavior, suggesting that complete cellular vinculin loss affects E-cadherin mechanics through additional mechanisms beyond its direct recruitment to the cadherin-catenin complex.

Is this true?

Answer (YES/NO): NO